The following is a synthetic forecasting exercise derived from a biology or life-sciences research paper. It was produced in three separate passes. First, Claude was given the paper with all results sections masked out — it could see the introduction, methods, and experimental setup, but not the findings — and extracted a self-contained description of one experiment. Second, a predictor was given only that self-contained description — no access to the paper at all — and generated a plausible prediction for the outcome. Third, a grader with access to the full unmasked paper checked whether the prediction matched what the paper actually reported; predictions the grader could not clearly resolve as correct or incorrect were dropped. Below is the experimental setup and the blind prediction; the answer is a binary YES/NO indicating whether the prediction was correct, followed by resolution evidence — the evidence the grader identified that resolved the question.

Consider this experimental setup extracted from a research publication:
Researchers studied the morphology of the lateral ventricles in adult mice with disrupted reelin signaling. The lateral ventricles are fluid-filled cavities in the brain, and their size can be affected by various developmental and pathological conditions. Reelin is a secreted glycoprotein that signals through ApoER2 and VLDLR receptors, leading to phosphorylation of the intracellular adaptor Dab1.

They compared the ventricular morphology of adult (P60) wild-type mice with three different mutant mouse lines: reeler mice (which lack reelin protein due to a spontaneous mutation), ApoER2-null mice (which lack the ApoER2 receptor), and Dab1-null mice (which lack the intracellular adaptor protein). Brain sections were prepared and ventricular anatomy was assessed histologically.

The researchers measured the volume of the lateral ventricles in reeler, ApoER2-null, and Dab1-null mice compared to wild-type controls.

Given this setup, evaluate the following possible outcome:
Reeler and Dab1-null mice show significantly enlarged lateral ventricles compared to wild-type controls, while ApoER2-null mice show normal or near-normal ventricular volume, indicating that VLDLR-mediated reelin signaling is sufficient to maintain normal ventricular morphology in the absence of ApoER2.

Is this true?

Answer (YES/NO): NO